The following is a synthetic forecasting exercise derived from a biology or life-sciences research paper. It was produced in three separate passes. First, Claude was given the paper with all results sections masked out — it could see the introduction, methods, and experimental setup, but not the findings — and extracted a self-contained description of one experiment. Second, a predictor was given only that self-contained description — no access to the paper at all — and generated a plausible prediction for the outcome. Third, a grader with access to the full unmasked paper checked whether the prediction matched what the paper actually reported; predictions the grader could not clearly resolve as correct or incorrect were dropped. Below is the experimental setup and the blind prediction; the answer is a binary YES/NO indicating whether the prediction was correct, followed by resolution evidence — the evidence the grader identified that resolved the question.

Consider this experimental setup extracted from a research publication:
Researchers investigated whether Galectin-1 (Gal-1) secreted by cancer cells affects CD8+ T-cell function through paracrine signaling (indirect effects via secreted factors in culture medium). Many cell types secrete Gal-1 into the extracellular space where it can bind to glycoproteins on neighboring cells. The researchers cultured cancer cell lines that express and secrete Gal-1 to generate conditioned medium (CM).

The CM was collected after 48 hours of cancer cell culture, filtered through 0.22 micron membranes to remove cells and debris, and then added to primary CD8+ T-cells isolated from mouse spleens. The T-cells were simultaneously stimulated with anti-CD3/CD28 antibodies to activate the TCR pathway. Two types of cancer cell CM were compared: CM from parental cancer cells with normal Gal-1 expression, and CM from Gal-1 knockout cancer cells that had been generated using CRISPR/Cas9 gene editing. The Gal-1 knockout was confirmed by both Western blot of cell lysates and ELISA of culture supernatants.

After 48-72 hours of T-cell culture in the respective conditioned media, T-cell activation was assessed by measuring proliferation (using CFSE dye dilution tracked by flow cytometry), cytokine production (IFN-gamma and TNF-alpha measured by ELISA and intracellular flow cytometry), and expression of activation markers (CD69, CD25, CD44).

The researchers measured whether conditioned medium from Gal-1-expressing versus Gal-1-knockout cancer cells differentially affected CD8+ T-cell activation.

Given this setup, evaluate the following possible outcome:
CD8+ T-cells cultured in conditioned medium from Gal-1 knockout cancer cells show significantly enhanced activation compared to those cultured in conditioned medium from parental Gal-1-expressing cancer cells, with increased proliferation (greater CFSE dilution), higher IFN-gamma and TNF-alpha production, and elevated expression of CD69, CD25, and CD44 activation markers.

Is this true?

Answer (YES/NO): NO